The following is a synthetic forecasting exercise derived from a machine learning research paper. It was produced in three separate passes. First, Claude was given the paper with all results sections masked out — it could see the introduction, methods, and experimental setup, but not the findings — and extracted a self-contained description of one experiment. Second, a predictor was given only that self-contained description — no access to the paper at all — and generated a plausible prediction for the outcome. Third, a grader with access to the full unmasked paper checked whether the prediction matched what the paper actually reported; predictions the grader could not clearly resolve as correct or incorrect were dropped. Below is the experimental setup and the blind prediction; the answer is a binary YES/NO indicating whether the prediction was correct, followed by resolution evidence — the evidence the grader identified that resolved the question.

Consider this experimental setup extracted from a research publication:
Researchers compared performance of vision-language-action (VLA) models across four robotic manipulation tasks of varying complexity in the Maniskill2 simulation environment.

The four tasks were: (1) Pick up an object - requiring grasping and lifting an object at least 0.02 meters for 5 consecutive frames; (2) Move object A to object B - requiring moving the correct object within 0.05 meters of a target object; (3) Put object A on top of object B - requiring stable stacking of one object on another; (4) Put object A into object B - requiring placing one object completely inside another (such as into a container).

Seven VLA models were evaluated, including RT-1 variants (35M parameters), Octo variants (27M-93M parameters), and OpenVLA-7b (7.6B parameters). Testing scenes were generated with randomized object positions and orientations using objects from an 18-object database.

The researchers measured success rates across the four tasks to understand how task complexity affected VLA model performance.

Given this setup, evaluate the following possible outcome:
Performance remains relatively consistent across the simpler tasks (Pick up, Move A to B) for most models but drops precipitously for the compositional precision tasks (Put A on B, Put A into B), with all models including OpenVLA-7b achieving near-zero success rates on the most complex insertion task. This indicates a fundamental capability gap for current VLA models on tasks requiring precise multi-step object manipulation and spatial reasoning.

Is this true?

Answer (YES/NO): NO